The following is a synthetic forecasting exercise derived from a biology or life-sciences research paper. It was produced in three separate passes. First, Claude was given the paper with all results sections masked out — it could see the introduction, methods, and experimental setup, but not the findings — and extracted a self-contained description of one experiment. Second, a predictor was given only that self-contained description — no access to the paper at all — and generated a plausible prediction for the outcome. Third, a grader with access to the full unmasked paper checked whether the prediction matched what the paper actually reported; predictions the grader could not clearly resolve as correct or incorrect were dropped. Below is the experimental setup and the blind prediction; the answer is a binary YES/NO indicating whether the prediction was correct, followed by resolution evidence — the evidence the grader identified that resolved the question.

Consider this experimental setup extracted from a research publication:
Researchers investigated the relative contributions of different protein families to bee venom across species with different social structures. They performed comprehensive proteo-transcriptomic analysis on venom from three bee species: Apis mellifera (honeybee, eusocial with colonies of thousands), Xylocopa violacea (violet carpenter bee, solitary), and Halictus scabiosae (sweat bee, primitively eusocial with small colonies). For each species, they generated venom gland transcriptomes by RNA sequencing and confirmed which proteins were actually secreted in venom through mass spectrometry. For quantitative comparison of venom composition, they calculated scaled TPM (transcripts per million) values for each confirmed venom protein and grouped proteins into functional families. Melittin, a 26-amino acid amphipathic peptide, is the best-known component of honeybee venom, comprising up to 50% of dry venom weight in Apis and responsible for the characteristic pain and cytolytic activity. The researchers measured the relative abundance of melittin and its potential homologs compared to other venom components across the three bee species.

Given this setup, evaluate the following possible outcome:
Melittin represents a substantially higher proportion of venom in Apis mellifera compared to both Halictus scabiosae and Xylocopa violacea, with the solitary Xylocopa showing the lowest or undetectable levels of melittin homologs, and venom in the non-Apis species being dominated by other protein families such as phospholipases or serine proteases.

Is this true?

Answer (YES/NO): NO